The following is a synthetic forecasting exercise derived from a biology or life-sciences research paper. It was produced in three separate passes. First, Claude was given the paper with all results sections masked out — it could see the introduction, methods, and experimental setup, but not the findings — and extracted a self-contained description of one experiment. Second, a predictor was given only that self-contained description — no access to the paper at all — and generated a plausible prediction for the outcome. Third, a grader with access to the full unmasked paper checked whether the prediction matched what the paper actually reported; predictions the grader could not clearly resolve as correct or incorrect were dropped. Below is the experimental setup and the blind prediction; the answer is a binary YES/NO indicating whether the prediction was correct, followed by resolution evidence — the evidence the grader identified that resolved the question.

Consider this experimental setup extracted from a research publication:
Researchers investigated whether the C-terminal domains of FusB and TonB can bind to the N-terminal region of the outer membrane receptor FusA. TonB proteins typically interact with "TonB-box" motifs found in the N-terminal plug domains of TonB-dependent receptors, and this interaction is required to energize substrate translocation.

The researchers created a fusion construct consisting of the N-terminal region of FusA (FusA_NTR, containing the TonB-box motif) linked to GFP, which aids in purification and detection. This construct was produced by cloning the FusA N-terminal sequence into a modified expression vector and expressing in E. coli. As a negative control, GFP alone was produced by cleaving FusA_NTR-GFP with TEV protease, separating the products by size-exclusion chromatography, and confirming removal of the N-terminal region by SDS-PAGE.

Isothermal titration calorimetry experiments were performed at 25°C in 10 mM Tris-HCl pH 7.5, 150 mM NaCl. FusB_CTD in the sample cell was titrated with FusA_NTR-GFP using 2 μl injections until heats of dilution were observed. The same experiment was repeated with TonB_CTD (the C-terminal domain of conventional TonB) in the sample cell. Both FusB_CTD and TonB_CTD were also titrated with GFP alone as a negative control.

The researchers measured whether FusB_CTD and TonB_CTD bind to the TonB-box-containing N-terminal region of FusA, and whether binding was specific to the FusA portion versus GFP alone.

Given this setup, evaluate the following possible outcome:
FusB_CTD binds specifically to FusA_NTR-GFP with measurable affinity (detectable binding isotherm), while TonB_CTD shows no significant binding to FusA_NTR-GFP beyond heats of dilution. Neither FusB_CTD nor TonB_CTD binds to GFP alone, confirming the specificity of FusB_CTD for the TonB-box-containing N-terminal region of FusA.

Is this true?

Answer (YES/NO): NO